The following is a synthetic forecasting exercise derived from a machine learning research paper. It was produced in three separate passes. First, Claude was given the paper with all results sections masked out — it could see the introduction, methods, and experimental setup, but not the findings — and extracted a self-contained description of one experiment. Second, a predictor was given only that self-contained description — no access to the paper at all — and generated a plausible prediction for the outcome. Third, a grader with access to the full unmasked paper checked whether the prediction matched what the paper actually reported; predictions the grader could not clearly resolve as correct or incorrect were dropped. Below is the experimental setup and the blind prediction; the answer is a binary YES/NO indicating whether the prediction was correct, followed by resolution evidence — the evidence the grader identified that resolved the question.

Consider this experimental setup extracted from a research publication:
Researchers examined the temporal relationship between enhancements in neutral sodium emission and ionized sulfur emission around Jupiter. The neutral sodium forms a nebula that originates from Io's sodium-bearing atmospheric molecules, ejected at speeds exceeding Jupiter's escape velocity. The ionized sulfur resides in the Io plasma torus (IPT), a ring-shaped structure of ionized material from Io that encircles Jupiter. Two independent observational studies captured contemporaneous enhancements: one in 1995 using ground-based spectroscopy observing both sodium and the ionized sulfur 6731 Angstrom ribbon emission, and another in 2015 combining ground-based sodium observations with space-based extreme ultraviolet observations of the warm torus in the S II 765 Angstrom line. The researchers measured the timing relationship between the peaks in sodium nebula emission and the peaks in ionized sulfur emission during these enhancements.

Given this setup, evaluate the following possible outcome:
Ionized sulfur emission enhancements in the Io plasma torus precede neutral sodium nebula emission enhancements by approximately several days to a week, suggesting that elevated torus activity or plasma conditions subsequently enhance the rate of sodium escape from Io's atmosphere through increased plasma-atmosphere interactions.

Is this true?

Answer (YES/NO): NO